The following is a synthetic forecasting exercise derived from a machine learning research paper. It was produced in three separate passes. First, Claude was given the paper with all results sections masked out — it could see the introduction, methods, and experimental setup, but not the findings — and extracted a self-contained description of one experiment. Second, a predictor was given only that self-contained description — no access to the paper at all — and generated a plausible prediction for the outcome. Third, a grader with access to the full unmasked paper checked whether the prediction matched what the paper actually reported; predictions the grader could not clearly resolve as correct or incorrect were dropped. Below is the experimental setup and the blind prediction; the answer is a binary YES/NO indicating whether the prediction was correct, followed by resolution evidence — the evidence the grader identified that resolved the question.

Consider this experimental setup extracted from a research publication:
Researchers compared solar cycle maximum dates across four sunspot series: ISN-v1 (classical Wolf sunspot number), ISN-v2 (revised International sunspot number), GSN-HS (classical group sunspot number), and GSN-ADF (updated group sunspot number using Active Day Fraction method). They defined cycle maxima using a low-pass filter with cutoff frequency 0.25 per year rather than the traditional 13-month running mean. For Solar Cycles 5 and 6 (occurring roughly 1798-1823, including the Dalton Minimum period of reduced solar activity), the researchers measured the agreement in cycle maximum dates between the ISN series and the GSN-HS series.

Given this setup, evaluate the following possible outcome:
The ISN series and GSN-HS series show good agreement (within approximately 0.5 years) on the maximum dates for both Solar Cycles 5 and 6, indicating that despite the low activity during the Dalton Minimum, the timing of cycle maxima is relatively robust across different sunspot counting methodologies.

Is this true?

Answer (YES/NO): NO